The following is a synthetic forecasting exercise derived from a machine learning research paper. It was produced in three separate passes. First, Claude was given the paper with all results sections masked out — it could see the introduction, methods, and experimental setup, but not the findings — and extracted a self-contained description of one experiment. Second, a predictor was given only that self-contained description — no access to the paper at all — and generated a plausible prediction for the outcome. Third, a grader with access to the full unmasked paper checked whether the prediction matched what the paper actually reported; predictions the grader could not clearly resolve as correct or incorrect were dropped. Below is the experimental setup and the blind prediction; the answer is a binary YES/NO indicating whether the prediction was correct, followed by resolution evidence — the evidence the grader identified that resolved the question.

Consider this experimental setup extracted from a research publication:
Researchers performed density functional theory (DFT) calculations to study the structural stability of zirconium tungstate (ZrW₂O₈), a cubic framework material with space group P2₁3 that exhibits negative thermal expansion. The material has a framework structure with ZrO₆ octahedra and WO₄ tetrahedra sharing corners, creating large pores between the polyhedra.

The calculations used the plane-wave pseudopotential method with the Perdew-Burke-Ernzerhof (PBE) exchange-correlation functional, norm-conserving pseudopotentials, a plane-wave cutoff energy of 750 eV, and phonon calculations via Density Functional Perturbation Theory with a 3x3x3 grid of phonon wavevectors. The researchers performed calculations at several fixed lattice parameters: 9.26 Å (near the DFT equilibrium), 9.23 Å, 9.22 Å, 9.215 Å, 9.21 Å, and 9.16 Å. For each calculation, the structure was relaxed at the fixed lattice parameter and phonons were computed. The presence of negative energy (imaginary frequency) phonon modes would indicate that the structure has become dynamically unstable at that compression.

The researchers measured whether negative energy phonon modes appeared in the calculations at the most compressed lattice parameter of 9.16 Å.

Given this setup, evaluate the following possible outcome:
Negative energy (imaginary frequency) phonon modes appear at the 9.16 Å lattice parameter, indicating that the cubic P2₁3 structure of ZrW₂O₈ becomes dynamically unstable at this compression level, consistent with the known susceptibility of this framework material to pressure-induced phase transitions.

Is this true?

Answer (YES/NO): YES